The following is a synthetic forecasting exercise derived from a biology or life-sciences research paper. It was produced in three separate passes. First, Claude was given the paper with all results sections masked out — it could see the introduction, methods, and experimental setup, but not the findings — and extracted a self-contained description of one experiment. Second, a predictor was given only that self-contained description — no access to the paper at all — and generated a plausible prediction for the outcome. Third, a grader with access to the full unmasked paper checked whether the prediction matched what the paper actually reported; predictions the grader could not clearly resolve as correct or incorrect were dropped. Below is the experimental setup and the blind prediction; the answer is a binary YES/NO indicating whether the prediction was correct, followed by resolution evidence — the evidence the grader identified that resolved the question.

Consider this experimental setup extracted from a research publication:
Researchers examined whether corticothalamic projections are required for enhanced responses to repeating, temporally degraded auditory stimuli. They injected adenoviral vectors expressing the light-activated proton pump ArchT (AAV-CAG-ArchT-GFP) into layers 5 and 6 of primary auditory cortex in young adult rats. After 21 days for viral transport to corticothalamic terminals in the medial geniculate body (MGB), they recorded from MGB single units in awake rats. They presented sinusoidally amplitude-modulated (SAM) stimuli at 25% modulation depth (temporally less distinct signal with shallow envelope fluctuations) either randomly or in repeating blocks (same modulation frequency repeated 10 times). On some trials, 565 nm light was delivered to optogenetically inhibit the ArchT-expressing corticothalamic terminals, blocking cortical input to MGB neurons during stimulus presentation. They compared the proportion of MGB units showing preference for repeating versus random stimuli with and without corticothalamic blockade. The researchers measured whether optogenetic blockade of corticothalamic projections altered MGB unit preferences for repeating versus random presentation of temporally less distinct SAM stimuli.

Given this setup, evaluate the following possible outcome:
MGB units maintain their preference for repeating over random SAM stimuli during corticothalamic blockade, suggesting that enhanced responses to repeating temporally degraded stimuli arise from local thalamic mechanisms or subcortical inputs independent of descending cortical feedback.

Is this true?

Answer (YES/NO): NO